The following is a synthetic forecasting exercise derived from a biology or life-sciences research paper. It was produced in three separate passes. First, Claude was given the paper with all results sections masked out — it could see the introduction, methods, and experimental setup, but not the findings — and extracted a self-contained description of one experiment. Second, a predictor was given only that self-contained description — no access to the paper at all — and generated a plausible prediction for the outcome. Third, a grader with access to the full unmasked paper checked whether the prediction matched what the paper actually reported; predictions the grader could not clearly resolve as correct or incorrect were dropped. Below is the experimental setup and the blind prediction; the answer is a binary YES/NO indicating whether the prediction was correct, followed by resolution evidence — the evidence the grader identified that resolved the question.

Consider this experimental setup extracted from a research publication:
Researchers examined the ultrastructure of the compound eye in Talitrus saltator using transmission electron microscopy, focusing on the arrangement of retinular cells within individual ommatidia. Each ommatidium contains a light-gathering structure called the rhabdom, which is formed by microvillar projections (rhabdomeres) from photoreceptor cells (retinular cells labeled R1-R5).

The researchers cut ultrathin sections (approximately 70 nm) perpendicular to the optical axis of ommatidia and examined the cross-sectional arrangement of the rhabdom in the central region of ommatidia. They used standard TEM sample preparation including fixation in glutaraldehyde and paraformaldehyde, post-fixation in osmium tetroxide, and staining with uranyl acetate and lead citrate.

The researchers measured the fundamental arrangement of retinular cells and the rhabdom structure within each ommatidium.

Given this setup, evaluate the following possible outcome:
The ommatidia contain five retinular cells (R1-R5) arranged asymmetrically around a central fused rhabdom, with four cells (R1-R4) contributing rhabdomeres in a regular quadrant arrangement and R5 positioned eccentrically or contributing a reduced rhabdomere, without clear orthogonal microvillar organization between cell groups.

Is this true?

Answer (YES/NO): NO